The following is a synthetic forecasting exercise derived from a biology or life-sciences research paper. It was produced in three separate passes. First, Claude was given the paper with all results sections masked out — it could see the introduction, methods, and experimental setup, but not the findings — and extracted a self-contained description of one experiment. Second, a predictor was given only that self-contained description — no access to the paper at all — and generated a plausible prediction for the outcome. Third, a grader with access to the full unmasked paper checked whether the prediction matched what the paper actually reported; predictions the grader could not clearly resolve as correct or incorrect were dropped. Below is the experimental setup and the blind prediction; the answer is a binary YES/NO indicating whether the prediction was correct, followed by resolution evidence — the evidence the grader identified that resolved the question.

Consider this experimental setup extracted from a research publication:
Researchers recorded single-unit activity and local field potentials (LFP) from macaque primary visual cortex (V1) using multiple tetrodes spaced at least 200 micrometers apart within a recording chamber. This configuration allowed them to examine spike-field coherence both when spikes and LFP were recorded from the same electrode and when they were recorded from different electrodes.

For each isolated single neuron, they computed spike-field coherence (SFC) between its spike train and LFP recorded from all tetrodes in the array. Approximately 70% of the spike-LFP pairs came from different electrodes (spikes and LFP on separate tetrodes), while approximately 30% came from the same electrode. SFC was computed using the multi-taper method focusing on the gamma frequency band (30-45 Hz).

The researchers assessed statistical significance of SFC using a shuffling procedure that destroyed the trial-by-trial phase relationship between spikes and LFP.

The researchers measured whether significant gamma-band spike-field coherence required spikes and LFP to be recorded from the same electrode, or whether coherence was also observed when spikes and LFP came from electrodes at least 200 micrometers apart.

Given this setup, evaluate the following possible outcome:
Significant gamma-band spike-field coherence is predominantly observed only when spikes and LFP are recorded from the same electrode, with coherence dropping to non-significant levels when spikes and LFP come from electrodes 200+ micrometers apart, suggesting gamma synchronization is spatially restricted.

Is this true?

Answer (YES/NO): NO